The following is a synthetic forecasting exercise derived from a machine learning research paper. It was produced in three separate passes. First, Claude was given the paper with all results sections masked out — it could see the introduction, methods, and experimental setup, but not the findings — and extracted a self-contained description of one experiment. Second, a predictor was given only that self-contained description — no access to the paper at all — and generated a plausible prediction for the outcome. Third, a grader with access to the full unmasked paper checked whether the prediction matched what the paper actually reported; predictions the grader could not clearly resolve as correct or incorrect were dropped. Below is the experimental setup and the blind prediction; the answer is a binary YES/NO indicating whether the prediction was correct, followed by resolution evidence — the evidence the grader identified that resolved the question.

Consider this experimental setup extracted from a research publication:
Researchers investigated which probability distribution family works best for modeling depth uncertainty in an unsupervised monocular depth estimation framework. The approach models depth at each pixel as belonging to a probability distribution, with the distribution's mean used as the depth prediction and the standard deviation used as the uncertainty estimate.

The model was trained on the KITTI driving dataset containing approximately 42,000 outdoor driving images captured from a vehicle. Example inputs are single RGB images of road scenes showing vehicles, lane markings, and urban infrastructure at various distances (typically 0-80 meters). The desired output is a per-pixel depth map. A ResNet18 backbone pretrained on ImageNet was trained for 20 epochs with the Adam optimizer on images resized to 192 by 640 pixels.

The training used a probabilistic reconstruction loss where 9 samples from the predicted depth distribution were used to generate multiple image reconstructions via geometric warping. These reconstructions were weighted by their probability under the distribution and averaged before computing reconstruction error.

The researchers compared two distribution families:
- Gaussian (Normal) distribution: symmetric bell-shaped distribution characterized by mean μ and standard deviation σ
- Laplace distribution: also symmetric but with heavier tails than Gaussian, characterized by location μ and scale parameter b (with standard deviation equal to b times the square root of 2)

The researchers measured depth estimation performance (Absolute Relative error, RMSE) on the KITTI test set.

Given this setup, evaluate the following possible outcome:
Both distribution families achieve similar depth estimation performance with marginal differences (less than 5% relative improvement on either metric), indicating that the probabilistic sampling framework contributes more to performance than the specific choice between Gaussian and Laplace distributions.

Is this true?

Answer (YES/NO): YES